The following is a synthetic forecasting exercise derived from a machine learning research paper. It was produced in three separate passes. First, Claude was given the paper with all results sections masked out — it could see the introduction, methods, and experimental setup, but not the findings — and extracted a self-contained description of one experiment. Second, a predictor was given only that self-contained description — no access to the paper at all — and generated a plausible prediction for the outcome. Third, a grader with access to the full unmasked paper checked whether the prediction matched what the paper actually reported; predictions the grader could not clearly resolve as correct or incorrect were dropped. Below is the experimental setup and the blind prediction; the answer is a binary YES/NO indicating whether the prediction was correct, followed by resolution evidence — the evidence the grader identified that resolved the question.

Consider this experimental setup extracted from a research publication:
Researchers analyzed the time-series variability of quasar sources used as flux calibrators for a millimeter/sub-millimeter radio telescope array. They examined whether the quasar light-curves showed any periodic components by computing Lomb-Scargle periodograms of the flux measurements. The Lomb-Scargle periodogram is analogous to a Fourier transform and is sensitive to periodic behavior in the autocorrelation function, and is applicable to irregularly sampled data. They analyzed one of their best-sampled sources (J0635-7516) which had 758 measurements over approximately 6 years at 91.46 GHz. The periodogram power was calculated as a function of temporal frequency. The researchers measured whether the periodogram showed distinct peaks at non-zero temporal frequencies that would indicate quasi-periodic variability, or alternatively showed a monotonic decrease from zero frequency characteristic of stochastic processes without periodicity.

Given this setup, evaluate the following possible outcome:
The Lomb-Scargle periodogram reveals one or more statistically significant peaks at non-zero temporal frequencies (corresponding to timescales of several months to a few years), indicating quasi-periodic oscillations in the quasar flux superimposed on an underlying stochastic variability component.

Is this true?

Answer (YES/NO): NO